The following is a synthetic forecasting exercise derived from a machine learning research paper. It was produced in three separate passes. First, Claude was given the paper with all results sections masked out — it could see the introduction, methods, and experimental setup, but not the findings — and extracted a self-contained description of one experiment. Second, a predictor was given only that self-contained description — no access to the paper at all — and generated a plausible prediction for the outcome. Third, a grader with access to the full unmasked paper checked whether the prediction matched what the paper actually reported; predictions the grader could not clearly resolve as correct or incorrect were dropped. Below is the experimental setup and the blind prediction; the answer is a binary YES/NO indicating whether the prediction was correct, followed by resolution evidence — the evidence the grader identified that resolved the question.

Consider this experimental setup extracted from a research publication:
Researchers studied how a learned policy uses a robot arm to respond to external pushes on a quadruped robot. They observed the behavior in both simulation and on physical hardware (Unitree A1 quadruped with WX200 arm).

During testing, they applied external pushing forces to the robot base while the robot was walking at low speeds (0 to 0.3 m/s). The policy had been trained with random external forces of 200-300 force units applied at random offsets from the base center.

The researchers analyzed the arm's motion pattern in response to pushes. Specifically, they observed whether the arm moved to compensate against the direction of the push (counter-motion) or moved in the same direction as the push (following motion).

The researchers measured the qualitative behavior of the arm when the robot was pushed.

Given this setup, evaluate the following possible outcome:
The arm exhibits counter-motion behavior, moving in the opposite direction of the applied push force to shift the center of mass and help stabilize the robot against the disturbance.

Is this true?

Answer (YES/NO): NO